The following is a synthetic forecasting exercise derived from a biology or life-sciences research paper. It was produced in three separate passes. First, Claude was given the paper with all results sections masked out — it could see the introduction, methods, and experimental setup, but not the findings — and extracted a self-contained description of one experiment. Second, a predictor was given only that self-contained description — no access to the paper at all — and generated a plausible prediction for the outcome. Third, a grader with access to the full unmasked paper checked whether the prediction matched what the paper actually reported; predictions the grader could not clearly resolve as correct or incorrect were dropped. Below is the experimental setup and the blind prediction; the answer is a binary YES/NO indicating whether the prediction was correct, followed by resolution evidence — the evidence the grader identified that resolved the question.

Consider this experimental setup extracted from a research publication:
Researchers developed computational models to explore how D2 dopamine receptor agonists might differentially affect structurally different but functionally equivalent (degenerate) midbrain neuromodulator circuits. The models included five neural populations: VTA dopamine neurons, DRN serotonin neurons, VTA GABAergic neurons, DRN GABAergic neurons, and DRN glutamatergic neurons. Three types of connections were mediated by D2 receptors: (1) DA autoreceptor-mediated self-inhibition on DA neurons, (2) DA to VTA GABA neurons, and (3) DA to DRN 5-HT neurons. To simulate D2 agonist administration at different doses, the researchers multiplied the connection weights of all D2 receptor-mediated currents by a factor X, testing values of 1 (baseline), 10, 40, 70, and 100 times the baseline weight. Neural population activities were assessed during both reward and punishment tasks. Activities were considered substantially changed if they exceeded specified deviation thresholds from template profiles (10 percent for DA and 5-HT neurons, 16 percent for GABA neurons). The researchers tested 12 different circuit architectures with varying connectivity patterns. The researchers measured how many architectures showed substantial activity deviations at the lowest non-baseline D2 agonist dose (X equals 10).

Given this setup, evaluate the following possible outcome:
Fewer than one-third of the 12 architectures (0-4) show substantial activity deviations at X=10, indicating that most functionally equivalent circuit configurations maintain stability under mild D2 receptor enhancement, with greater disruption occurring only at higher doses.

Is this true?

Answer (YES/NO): NO